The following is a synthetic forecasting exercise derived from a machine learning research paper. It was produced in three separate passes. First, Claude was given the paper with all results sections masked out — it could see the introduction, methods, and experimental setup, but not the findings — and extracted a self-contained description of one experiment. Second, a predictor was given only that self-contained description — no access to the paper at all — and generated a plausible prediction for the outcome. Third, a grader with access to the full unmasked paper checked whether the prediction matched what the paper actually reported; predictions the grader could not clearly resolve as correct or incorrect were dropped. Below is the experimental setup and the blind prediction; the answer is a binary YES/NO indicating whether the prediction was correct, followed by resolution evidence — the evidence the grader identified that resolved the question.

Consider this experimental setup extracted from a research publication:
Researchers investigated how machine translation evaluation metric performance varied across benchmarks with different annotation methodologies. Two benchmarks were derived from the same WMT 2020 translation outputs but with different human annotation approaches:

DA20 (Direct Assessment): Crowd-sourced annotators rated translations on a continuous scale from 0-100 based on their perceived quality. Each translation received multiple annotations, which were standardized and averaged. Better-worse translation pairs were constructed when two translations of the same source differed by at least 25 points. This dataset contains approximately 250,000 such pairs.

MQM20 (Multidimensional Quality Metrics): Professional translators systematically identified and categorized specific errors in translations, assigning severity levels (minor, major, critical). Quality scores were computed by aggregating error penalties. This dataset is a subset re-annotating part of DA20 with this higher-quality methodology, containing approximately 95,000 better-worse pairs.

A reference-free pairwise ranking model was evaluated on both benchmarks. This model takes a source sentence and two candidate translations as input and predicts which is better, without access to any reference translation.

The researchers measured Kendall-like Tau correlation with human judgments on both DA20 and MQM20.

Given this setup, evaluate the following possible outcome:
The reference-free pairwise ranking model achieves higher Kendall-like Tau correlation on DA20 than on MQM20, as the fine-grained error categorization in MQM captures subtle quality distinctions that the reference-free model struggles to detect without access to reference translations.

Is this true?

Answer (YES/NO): NO